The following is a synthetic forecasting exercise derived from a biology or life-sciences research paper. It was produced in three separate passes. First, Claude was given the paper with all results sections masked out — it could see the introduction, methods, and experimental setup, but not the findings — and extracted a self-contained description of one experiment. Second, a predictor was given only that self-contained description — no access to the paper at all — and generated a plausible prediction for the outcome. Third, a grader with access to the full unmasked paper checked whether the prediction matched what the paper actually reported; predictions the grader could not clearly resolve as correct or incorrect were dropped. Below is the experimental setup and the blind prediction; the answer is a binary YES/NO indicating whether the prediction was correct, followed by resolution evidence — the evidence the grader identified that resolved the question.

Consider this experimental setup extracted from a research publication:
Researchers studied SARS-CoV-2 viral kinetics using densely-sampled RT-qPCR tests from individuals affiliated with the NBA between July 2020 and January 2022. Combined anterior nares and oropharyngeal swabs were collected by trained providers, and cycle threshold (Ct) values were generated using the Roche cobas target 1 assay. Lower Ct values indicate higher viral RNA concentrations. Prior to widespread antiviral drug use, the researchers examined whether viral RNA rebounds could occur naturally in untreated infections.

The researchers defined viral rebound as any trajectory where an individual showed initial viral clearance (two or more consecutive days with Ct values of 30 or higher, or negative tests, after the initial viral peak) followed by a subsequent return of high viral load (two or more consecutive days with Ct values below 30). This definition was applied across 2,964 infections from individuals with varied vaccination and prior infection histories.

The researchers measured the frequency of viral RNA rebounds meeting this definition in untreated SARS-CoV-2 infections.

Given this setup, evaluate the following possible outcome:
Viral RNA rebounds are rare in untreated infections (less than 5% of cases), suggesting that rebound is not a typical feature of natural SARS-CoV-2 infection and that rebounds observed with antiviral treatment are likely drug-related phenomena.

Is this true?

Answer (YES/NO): YES